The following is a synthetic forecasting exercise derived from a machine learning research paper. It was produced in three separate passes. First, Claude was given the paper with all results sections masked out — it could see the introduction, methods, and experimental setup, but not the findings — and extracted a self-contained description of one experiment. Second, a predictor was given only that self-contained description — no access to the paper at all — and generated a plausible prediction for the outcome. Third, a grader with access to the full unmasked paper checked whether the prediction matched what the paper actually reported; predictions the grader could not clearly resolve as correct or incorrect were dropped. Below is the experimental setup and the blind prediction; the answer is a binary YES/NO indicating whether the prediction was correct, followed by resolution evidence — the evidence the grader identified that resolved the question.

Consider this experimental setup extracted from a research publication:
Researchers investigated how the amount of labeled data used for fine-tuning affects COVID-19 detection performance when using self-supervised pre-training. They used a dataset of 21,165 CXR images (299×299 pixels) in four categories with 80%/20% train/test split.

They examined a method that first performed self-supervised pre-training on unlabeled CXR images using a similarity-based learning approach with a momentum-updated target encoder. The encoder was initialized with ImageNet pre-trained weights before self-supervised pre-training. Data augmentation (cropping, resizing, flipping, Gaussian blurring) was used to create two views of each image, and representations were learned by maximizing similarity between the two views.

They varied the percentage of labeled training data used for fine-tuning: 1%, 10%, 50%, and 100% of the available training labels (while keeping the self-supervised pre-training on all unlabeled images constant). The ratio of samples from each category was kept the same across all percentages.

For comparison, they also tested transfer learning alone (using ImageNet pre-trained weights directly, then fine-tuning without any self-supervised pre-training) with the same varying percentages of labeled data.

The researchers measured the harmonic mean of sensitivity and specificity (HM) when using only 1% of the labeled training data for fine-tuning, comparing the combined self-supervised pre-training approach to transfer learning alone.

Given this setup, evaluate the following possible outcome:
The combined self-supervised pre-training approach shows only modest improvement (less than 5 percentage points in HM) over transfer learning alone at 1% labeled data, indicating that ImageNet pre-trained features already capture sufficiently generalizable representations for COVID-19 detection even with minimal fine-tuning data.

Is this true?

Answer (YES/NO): NO